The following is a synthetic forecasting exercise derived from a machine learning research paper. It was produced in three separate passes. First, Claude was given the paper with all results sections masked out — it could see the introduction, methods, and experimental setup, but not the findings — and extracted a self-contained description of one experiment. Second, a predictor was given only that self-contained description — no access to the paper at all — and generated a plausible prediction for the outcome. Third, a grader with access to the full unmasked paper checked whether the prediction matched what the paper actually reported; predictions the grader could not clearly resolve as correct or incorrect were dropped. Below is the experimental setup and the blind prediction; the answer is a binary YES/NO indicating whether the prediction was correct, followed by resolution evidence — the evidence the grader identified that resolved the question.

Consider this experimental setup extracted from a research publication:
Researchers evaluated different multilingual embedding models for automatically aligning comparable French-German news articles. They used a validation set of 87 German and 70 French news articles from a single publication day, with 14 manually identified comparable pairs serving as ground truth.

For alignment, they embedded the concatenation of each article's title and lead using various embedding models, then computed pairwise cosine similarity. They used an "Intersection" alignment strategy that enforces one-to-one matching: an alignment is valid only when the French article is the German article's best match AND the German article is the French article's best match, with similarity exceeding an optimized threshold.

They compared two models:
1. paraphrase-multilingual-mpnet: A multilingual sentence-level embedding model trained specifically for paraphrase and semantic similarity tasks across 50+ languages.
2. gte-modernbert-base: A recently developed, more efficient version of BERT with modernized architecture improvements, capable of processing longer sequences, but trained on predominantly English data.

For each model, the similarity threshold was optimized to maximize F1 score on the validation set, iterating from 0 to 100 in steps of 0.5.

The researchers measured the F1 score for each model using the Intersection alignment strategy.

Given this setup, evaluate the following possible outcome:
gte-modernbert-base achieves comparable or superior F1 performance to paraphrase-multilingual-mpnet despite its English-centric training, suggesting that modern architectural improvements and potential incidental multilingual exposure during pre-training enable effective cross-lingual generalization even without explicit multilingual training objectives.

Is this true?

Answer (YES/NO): NO